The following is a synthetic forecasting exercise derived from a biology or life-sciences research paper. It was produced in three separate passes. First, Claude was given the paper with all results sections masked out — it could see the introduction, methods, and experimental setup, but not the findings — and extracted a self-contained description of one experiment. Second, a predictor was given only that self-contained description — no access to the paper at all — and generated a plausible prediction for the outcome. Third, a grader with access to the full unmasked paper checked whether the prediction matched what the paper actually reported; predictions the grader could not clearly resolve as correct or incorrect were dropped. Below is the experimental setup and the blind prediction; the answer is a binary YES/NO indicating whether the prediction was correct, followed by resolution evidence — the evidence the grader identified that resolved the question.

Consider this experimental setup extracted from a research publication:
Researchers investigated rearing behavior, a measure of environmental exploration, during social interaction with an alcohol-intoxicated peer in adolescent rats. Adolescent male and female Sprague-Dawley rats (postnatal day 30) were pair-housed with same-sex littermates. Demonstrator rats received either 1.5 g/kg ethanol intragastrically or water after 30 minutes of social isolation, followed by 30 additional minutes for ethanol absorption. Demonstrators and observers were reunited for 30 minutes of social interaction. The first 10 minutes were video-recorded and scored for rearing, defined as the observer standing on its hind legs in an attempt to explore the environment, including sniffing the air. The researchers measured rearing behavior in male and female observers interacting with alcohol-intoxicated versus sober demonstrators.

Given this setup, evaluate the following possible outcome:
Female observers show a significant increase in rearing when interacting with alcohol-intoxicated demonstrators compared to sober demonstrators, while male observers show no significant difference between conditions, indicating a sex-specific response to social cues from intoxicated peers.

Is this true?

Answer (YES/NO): NO